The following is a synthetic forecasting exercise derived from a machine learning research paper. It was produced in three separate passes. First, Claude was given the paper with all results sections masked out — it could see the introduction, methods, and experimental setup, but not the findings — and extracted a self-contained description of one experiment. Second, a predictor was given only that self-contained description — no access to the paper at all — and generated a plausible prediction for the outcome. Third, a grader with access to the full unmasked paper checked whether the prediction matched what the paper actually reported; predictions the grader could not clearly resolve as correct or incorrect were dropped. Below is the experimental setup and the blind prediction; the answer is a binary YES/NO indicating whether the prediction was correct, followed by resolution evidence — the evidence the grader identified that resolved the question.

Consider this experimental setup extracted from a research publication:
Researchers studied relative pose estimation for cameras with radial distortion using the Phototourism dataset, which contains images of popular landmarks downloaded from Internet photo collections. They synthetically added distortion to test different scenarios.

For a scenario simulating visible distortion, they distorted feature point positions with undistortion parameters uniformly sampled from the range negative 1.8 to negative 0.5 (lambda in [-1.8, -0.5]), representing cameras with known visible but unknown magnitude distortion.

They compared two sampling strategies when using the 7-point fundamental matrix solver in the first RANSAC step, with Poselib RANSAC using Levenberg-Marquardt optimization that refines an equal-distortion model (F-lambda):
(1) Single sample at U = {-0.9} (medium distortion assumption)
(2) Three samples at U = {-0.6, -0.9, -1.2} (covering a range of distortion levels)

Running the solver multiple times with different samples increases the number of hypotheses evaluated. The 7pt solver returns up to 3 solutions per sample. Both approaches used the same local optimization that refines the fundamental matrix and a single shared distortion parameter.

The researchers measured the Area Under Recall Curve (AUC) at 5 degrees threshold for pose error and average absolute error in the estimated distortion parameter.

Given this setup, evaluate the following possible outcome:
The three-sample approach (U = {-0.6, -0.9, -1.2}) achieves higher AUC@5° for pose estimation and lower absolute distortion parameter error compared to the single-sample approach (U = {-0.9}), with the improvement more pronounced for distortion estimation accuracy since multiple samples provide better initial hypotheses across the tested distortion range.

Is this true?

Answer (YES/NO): NO